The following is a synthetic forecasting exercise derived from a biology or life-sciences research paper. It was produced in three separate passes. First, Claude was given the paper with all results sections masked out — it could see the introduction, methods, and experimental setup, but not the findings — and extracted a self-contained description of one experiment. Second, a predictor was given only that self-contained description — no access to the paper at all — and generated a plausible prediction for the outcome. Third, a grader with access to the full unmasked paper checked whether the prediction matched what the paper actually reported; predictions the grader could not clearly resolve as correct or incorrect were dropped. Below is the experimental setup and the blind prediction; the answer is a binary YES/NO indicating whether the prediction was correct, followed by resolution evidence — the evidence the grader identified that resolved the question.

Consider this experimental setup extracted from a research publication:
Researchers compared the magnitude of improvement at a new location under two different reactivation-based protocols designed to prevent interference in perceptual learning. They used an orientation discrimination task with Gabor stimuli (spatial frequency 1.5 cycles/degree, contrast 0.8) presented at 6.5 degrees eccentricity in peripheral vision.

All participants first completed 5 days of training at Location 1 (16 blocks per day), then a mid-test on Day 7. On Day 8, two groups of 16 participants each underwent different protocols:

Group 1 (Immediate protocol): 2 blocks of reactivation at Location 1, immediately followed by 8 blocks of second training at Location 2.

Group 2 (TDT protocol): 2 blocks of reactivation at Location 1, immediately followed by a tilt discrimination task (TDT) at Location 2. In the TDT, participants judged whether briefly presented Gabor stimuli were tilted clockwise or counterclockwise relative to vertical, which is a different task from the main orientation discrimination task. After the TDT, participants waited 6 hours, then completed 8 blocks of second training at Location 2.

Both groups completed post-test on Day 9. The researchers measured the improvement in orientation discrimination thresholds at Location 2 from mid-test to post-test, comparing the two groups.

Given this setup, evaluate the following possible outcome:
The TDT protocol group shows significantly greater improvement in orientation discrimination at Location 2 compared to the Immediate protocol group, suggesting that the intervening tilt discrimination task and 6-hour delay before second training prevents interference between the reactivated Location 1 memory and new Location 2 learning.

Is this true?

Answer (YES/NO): NO